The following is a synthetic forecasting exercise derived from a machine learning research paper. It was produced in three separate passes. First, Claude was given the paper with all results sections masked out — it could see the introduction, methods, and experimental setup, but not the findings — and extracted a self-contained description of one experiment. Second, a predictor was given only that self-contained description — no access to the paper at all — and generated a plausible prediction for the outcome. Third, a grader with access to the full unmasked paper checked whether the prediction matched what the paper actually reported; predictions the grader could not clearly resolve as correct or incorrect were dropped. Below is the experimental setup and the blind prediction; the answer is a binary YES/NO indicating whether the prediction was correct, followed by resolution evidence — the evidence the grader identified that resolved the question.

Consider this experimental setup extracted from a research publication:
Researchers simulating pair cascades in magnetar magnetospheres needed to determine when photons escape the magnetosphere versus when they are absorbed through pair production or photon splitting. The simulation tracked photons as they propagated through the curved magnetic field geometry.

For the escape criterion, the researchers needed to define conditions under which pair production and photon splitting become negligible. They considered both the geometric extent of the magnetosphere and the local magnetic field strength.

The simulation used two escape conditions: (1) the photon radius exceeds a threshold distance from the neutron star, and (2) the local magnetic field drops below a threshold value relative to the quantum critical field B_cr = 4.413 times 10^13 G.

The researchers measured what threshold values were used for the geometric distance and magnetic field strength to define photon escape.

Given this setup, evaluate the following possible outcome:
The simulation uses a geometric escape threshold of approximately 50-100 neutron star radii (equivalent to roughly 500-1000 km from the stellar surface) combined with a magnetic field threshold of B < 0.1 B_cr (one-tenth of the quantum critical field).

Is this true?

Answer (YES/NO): NO